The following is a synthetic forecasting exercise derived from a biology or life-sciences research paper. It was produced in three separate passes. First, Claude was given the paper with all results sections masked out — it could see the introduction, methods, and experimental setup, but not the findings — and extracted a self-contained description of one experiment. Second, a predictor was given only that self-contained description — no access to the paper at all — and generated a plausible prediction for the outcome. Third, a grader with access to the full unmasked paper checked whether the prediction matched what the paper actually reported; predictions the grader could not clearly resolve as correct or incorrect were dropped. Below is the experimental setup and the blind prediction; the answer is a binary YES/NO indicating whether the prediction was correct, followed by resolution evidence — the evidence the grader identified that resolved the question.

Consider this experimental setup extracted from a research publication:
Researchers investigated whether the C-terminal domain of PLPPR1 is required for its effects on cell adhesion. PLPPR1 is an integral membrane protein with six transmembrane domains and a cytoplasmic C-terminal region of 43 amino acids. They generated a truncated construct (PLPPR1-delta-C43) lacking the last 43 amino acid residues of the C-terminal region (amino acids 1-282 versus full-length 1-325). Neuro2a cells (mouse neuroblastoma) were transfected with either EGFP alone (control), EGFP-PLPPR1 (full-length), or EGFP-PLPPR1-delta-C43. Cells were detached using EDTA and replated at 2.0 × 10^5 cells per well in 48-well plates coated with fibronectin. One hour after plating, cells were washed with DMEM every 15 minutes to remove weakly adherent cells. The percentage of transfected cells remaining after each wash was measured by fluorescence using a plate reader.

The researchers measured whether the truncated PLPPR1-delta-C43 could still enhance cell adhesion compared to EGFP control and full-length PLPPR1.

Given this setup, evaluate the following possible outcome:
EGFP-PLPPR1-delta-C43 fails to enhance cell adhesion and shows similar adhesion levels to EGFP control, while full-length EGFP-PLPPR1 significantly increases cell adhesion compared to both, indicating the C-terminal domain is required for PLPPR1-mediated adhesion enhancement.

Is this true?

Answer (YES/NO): NO